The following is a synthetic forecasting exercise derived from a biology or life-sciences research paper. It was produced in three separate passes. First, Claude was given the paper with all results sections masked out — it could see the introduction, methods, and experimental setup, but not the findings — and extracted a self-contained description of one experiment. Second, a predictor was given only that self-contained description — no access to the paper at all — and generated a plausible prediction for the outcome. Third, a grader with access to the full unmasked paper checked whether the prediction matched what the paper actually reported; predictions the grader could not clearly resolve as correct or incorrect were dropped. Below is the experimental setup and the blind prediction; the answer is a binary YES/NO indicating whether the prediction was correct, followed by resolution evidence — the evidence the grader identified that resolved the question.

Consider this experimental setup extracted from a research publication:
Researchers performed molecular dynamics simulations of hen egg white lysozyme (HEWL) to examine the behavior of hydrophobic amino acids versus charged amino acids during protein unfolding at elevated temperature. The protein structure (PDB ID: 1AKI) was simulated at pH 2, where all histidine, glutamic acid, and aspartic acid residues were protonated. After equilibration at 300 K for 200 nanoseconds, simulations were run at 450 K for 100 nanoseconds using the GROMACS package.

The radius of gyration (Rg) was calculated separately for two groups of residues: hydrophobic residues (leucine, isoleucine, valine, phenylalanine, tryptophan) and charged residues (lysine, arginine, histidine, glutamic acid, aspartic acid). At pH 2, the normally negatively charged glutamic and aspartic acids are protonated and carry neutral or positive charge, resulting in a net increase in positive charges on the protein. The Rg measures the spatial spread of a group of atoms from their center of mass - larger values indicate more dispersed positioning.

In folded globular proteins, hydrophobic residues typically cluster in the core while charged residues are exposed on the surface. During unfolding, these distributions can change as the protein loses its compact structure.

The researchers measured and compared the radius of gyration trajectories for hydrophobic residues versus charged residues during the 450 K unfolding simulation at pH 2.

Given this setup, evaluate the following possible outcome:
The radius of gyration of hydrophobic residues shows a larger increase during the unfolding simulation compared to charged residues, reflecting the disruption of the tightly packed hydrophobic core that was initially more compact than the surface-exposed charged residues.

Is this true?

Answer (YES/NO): NO